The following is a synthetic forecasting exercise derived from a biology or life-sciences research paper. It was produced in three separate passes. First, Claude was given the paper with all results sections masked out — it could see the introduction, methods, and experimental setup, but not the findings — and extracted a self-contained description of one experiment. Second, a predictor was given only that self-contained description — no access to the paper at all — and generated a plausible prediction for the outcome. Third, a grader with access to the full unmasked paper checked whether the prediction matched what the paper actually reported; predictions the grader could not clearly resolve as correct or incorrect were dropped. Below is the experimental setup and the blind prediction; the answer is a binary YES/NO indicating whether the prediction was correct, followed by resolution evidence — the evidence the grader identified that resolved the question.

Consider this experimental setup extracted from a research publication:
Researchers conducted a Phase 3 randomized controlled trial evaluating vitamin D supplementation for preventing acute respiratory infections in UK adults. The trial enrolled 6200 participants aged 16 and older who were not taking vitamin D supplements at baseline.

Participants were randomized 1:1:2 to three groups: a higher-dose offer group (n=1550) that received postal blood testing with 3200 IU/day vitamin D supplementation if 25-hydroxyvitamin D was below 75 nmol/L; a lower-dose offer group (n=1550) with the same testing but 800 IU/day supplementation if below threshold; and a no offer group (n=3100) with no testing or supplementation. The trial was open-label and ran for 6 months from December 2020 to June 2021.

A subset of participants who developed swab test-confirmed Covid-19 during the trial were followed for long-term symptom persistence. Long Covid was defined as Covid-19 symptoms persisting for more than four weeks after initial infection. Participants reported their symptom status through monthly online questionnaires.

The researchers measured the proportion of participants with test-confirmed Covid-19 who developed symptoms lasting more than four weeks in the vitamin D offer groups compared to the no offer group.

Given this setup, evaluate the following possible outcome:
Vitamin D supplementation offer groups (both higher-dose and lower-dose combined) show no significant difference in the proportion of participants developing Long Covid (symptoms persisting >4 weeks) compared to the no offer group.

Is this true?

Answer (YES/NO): YES